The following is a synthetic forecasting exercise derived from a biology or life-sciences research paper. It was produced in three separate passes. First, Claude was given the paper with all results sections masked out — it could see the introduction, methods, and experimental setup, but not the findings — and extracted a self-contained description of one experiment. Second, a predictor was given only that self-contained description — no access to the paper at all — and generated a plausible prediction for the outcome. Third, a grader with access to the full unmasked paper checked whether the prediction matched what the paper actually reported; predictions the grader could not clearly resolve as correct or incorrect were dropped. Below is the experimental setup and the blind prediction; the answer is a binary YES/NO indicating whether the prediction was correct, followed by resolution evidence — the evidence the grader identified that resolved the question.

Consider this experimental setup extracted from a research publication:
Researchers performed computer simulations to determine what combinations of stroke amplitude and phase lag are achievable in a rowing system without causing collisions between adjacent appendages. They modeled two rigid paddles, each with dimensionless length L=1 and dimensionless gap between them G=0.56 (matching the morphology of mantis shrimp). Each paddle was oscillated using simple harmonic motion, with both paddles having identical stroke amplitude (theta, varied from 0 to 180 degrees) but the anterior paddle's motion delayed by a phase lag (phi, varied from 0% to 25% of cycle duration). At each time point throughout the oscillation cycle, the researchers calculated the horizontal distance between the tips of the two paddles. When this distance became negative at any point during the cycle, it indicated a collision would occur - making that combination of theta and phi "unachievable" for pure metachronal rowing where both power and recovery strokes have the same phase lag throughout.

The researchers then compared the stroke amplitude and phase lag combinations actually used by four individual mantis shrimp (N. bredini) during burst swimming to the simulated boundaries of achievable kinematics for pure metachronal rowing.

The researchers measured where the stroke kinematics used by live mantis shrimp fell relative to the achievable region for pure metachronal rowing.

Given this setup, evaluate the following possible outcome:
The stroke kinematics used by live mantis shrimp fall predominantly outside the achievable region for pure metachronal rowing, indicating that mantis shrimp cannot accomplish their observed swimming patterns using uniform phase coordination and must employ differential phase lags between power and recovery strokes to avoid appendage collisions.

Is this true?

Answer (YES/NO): YES